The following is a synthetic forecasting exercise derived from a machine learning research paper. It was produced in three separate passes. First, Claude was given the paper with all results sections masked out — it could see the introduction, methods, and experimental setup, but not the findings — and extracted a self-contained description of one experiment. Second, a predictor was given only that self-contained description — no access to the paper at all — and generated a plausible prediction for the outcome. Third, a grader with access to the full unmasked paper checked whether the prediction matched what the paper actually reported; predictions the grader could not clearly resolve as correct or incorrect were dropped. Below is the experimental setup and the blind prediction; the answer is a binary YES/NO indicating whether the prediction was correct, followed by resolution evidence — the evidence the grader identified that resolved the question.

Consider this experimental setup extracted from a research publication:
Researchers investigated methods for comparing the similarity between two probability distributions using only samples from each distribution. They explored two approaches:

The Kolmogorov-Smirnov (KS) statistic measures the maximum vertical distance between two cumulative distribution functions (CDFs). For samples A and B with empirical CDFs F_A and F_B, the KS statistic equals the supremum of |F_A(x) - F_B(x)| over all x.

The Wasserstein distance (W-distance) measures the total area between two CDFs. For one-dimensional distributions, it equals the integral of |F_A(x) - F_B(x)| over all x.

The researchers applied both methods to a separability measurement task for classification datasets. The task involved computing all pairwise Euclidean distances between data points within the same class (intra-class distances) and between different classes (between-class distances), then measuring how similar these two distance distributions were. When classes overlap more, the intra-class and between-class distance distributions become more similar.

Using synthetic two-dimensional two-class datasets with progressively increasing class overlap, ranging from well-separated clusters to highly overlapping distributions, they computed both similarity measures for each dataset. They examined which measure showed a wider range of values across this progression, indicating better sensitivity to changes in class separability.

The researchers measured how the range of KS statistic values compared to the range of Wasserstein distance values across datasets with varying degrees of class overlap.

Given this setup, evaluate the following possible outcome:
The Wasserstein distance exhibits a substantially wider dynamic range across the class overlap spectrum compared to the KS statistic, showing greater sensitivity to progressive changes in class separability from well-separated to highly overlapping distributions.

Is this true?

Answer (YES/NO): NO